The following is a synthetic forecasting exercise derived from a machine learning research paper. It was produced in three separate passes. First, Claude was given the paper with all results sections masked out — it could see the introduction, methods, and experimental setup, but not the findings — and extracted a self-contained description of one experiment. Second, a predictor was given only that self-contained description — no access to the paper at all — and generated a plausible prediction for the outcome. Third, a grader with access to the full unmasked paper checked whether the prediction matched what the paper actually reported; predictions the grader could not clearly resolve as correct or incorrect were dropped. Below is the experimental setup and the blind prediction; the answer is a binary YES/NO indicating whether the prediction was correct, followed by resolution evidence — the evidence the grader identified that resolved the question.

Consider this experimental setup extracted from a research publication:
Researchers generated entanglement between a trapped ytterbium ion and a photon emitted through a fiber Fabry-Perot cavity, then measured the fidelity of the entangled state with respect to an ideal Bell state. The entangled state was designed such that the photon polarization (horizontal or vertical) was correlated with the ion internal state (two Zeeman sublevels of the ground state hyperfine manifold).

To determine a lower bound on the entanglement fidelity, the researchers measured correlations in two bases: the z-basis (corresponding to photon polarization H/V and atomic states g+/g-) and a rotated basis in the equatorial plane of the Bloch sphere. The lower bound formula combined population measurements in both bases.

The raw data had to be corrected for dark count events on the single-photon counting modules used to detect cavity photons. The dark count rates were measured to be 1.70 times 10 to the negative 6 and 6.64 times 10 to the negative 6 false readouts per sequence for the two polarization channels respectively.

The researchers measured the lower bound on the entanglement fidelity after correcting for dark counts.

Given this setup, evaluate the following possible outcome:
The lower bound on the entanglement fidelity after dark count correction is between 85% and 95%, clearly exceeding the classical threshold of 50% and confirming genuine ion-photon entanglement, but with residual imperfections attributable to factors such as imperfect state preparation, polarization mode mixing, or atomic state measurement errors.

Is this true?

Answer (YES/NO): YES